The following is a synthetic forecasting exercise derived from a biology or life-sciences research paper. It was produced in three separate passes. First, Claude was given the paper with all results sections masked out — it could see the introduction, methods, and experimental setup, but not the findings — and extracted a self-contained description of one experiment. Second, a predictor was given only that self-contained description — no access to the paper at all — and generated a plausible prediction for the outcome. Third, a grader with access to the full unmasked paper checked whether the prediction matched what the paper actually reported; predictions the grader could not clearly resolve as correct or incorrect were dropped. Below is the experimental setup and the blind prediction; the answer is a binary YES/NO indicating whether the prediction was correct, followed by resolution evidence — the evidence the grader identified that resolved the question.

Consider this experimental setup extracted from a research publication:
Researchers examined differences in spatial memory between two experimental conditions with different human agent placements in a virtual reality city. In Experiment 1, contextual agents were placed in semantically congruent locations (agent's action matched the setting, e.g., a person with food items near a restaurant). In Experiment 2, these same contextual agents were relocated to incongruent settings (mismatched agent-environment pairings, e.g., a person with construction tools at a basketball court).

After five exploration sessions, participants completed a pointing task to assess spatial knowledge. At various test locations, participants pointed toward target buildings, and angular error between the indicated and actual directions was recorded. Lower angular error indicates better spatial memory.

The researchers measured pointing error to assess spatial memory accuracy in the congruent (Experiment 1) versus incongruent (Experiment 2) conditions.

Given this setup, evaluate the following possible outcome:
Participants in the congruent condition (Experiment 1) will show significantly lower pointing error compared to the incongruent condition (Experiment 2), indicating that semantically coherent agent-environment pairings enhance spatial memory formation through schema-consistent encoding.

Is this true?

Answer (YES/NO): NO